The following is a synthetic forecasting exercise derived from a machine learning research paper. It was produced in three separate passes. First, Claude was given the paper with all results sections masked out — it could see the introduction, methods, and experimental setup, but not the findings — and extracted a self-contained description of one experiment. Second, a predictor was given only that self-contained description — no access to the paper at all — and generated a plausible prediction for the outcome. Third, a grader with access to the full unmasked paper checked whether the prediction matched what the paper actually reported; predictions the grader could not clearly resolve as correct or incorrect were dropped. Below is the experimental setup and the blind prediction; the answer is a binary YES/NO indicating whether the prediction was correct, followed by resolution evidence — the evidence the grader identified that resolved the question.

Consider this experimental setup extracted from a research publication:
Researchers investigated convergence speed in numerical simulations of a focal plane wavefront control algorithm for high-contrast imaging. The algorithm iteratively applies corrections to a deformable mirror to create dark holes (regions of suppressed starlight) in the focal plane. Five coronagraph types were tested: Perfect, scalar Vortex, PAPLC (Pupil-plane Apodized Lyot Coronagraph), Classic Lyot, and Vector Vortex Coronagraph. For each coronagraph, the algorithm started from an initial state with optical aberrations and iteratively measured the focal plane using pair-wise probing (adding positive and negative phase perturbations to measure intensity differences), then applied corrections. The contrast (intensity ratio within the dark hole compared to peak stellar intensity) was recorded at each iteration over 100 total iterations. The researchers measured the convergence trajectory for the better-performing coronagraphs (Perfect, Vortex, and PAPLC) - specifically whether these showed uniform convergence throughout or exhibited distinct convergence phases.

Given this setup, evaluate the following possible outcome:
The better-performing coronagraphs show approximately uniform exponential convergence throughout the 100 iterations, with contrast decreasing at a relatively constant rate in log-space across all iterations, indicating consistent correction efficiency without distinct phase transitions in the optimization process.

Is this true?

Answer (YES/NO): NO